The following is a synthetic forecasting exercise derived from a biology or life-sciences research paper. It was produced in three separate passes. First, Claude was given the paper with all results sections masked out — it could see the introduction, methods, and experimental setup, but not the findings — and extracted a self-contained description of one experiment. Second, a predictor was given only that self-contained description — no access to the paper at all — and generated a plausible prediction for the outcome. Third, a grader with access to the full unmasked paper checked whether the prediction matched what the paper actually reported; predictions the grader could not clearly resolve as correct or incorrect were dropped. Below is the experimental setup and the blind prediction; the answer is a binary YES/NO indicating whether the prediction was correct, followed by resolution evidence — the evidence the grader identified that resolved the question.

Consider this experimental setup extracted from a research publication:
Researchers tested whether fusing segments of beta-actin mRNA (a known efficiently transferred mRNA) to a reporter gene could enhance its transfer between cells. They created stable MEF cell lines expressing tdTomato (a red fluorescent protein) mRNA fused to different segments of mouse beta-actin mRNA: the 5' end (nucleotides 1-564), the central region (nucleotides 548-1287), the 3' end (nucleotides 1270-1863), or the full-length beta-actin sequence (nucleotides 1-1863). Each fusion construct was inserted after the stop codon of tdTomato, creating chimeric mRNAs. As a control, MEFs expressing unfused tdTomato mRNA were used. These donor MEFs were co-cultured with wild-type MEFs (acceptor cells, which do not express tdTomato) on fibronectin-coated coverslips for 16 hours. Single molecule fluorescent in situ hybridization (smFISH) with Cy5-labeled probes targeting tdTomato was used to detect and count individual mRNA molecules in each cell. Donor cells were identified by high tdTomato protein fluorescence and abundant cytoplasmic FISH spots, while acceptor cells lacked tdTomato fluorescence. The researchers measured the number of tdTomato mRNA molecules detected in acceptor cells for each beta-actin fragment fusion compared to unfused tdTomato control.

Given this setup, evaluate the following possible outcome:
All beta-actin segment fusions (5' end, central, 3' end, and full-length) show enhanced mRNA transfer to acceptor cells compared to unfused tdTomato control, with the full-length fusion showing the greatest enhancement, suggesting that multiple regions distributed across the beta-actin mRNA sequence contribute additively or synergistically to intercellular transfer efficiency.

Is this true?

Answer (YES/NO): NO